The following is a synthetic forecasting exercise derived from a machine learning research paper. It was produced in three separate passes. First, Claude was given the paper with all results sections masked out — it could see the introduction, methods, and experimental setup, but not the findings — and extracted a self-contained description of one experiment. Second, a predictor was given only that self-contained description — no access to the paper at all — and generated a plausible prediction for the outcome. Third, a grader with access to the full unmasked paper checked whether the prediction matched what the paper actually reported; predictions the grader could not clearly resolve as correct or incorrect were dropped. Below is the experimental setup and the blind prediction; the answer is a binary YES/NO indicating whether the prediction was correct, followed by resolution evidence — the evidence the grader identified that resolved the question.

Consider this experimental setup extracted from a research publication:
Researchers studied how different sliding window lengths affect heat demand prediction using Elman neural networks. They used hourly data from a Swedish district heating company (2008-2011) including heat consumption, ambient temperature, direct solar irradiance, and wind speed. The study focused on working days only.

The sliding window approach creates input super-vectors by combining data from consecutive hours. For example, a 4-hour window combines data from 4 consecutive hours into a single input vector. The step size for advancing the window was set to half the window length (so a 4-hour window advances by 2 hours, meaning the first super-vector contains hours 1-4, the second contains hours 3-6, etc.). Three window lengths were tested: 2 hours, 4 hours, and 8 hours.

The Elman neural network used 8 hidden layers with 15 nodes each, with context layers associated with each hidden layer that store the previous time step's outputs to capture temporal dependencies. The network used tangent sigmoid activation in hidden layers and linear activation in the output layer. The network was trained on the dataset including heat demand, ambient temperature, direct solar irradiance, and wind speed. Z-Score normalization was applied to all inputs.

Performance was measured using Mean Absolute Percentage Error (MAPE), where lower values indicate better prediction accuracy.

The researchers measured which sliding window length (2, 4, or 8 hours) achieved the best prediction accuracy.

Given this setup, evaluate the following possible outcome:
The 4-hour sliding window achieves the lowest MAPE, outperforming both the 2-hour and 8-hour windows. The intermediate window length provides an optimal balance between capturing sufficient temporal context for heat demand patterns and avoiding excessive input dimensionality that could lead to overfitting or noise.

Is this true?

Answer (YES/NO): YES